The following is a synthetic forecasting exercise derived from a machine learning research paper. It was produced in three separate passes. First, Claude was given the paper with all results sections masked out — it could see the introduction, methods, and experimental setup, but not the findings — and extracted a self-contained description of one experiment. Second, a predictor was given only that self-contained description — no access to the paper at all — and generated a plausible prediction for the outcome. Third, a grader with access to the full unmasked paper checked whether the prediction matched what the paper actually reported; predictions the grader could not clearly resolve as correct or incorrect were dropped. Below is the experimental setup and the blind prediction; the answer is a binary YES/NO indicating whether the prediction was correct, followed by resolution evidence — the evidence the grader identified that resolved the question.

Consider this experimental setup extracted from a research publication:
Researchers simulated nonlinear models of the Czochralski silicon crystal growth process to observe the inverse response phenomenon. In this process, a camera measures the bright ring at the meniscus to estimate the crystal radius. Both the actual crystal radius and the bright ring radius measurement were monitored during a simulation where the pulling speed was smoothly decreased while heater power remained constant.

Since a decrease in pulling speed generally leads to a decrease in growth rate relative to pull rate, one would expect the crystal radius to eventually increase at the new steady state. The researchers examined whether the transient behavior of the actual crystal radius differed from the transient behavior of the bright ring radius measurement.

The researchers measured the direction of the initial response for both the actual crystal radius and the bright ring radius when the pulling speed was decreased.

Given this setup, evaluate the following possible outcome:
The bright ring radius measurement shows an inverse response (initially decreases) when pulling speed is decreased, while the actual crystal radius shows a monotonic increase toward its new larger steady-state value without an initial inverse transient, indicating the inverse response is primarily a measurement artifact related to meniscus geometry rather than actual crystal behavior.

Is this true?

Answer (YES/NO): YES